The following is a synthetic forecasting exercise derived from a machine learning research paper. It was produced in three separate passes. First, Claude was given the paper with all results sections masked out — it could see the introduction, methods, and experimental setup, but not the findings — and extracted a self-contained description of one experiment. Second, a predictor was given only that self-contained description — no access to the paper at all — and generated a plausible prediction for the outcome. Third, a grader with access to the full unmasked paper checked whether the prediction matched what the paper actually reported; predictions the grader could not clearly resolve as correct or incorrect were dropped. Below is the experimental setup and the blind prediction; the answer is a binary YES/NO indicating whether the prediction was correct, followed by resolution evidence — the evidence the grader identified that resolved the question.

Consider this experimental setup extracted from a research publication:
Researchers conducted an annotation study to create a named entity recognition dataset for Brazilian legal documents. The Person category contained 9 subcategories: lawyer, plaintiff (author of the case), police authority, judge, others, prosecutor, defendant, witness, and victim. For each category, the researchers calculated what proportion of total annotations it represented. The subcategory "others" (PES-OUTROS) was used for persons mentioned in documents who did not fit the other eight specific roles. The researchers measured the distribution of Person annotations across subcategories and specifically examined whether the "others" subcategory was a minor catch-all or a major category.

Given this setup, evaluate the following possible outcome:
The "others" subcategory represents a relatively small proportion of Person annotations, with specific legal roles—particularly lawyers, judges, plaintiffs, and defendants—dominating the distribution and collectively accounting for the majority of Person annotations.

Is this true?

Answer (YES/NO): NO